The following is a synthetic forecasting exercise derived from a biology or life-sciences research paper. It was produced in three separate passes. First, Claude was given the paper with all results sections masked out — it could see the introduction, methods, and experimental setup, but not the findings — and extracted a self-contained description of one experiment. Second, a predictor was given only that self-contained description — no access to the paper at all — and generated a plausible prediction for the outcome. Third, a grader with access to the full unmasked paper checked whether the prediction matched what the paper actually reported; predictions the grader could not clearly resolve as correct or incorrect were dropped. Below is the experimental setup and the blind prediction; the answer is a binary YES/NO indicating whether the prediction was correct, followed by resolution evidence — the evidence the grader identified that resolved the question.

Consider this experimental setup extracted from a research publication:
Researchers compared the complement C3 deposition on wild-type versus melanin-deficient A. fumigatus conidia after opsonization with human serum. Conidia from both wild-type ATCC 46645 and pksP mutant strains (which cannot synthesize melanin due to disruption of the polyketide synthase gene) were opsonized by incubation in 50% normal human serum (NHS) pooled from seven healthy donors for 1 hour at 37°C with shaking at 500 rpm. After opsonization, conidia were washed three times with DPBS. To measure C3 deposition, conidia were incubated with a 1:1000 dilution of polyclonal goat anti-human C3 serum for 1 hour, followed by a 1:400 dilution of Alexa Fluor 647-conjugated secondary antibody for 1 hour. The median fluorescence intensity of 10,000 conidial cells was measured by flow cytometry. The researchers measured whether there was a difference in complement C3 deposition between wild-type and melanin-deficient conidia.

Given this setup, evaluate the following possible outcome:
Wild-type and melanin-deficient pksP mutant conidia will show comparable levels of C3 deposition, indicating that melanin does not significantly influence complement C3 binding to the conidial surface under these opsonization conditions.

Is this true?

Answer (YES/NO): NO